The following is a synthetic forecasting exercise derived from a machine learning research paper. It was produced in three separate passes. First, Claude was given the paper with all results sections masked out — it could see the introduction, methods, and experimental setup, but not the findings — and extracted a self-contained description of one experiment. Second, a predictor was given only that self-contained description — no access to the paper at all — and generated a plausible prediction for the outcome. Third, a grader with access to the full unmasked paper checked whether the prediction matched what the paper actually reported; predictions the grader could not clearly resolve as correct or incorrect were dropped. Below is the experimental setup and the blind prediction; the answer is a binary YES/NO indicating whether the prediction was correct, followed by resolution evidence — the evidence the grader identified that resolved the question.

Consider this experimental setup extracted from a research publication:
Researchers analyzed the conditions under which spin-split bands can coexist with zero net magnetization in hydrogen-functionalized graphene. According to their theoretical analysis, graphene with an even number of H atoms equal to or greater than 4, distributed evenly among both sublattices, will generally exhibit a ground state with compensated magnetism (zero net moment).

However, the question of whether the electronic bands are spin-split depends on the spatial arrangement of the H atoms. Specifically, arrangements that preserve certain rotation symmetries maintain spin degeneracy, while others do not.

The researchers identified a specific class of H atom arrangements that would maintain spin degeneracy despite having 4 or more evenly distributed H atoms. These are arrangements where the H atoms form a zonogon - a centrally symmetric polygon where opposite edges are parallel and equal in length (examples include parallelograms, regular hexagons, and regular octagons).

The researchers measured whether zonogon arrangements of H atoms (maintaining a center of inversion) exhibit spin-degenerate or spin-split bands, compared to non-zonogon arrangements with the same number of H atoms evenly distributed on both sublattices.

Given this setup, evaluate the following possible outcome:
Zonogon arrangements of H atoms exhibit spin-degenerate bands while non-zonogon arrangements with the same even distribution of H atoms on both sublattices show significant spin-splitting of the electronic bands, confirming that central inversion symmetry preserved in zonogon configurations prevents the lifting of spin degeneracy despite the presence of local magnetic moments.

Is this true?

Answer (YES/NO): YES